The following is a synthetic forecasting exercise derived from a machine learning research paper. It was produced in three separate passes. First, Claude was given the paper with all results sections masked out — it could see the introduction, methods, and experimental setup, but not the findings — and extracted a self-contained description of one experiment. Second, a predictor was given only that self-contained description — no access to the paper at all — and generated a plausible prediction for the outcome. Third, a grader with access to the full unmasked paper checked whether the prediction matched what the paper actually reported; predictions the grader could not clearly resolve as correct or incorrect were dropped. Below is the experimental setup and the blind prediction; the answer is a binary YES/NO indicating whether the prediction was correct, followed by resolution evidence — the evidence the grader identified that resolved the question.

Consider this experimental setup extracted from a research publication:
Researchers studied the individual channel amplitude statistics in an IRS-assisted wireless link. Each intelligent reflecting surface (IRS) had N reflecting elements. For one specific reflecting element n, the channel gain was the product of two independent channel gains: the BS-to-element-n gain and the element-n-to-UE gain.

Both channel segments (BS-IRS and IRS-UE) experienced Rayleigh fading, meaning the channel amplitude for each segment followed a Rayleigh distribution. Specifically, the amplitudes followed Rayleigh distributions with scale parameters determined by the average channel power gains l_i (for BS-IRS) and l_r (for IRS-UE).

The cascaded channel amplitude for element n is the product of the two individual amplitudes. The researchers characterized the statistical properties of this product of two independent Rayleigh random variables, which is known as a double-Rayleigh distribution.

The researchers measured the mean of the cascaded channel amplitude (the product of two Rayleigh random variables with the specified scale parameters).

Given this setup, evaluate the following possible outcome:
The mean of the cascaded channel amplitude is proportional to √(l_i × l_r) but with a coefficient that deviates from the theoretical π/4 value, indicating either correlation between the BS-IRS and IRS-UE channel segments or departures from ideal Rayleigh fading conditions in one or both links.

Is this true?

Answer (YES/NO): NO